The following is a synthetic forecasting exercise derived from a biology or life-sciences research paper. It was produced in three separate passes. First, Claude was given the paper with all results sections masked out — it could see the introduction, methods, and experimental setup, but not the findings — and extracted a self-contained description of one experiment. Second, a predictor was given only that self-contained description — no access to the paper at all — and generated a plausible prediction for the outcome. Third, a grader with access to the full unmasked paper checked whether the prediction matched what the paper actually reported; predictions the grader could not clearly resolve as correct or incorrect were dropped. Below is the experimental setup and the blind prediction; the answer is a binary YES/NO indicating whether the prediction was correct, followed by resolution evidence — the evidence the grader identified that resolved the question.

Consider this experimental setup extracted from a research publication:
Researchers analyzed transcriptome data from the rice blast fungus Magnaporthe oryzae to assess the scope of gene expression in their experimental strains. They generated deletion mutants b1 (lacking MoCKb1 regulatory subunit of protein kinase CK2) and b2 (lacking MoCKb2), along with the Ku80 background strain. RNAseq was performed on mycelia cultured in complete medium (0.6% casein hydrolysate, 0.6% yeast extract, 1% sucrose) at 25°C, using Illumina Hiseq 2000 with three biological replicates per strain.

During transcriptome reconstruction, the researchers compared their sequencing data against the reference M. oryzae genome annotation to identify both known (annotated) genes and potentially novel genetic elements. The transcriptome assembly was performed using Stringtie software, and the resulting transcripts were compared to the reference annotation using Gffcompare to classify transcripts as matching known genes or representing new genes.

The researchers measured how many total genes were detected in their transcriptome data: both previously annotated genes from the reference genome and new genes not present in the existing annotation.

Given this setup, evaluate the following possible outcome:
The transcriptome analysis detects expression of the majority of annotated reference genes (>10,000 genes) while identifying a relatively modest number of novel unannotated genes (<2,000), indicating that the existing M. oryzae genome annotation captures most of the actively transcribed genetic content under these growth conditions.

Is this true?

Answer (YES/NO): NO